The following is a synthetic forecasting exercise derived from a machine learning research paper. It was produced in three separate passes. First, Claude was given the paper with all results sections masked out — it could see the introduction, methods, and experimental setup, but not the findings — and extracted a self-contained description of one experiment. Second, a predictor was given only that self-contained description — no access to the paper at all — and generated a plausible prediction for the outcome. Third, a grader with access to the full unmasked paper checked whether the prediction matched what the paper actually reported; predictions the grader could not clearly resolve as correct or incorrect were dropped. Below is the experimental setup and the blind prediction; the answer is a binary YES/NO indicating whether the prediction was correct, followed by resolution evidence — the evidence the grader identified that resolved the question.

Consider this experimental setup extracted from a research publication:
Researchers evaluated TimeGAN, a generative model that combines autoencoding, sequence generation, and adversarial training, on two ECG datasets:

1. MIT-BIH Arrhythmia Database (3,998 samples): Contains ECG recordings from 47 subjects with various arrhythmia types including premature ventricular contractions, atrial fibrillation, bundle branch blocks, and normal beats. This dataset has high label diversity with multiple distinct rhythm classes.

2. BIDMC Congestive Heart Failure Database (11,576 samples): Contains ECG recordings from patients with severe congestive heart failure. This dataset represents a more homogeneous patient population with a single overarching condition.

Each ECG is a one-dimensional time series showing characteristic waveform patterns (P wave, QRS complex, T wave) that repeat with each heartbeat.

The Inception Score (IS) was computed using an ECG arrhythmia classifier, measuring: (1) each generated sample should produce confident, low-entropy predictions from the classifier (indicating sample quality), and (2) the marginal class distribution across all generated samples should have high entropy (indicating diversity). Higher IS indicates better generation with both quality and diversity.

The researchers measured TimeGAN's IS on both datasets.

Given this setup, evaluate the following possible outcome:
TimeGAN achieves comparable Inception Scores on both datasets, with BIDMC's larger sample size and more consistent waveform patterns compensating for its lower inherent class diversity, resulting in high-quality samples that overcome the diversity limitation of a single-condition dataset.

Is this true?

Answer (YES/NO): NO